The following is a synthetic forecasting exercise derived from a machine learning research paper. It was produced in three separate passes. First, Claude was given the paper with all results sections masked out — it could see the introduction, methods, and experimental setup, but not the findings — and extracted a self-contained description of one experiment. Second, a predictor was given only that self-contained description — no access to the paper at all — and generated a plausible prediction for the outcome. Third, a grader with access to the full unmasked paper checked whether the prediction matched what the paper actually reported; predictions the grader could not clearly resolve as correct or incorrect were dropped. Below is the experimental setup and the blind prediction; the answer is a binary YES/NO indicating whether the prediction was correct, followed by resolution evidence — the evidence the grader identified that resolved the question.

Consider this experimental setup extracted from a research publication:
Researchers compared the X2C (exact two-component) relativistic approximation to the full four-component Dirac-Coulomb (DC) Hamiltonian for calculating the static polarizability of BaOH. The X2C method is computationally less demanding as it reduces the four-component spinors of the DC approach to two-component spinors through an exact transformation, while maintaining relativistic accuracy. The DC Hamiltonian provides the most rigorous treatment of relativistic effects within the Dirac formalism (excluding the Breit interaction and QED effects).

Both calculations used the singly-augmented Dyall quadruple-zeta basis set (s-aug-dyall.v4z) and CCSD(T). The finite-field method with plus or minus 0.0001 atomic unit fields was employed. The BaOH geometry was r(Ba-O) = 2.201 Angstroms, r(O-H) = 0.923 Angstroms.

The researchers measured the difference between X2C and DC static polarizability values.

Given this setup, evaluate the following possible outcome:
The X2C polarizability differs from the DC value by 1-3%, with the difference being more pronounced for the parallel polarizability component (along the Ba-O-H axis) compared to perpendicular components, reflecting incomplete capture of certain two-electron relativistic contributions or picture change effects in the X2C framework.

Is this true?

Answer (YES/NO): NO